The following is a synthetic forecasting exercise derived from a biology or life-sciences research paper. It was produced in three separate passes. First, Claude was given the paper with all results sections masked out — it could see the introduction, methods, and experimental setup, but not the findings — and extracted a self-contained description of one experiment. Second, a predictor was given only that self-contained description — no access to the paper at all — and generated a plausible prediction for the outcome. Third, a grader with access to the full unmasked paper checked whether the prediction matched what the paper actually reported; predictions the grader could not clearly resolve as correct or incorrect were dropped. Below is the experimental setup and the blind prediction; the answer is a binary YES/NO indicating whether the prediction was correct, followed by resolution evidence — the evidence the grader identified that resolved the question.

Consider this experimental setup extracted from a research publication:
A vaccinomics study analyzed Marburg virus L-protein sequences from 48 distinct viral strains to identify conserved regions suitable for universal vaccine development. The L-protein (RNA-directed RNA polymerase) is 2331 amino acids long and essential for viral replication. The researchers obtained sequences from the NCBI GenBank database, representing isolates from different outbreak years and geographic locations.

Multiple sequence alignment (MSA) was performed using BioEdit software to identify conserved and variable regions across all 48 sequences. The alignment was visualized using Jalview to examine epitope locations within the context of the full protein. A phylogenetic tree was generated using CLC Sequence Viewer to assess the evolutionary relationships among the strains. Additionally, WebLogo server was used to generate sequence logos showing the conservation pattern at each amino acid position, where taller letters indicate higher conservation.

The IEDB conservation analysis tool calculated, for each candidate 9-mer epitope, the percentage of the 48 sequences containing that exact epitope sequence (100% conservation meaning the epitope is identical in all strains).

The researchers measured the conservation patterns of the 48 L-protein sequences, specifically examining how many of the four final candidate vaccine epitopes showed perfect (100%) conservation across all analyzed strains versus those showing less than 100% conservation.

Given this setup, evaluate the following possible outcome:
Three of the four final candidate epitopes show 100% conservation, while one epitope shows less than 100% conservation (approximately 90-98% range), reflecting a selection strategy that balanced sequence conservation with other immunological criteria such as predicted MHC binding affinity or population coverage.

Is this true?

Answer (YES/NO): NO